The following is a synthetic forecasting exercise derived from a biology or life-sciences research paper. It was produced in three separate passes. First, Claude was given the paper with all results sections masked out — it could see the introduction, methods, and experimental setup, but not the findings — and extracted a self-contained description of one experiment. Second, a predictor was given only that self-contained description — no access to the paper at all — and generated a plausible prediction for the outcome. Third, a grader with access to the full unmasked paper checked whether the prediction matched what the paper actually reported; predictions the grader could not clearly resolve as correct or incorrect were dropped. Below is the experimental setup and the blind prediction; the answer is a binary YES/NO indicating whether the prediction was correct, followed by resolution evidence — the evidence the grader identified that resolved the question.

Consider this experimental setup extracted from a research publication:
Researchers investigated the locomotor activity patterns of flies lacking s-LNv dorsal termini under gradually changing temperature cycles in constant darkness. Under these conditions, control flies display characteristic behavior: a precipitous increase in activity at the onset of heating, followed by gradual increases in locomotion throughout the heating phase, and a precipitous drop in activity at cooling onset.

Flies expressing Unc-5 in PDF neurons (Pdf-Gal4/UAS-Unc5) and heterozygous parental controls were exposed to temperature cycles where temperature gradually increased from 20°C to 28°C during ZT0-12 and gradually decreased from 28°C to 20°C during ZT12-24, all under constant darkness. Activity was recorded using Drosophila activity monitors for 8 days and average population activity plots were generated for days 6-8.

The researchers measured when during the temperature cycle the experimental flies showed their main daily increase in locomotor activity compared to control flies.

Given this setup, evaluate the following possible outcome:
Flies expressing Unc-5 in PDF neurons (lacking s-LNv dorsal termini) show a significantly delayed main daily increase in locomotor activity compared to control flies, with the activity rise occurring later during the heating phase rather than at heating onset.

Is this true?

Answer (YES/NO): YES